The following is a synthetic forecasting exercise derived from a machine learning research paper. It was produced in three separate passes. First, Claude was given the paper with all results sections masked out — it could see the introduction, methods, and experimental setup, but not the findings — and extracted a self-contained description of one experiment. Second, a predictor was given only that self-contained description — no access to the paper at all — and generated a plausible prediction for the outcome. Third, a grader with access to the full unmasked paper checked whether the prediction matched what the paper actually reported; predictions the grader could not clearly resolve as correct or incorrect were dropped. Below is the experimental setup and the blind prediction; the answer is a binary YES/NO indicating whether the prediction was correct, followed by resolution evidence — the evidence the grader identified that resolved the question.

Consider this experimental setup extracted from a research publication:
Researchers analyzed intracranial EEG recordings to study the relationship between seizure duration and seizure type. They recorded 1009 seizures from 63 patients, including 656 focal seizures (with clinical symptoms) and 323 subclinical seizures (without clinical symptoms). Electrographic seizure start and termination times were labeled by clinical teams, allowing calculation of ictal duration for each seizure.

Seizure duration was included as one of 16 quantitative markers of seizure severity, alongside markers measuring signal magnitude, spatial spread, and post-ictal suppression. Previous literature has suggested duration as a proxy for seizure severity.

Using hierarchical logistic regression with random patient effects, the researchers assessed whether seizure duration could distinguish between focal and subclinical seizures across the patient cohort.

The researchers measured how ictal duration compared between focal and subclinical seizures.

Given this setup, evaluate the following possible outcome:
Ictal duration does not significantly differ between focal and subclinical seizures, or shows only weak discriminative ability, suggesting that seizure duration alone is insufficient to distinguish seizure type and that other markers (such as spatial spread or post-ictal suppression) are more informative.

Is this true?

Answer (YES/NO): NO